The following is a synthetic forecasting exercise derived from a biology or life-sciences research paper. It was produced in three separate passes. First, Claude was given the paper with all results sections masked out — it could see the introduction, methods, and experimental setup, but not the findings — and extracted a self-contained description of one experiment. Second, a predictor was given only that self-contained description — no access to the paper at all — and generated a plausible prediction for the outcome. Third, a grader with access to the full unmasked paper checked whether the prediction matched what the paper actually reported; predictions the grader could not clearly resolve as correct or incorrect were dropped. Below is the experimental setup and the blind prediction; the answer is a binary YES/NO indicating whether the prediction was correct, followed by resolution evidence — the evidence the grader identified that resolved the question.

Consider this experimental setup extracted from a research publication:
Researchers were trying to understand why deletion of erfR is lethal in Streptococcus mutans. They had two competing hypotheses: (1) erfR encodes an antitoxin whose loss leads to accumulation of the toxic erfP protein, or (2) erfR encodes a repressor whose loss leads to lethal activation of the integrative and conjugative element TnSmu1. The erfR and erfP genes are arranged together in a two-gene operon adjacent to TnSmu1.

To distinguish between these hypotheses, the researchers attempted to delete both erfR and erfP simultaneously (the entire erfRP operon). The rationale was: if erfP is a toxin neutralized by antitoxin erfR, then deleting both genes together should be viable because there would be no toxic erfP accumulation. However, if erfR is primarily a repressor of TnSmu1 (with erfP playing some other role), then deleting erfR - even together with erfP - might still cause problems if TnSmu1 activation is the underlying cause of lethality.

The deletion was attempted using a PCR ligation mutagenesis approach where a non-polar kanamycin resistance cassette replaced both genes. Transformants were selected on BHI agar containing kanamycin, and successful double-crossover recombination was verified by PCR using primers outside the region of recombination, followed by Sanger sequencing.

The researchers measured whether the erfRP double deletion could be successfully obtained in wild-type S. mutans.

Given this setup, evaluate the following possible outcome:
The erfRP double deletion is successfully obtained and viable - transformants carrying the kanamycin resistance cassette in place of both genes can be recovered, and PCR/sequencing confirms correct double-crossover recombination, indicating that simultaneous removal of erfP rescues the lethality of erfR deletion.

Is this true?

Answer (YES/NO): NO